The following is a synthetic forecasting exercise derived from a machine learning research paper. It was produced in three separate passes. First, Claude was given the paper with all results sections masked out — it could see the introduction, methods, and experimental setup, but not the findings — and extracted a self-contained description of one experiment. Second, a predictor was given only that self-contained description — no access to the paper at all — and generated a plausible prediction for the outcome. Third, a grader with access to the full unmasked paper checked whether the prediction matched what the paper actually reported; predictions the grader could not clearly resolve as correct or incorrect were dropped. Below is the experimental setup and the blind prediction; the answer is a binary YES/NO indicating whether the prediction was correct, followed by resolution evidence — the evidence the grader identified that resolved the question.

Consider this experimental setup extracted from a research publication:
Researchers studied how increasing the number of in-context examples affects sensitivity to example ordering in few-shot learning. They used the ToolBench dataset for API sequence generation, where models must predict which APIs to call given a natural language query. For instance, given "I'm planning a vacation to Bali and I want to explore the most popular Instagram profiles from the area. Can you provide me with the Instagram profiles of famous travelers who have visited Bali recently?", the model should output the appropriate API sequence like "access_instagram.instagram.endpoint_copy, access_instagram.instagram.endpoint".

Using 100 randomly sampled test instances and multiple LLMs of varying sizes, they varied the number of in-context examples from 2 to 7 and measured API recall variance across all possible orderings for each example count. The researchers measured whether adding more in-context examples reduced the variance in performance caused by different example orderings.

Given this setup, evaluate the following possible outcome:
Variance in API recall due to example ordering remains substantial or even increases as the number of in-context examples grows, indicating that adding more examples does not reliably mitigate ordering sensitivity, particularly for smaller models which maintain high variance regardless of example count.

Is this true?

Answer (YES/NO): NO